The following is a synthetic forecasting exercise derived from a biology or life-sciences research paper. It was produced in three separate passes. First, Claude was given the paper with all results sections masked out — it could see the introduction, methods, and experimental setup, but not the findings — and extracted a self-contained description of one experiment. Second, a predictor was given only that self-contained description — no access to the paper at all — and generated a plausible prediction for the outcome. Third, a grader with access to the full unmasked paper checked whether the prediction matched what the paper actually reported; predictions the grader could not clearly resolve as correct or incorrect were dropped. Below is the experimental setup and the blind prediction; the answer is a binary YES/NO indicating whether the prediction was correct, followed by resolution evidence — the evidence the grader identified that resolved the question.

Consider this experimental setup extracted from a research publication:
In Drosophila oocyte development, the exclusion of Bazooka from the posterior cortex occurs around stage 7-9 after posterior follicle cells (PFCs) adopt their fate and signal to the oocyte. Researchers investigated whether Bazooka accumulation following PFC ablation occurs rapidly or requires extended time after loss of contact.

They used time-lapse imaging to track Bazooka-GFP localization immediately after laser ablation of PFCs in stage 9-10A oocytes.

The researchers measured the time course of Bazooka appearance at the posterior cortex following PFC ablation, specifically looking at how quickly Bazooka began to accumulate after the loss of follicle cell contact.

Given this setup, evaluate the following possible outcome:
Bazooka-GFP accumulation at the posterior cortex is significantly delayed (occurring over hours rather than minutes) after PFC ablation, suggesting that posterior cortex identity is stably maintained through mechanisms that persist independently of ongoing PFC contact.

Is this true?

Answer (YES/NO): NO